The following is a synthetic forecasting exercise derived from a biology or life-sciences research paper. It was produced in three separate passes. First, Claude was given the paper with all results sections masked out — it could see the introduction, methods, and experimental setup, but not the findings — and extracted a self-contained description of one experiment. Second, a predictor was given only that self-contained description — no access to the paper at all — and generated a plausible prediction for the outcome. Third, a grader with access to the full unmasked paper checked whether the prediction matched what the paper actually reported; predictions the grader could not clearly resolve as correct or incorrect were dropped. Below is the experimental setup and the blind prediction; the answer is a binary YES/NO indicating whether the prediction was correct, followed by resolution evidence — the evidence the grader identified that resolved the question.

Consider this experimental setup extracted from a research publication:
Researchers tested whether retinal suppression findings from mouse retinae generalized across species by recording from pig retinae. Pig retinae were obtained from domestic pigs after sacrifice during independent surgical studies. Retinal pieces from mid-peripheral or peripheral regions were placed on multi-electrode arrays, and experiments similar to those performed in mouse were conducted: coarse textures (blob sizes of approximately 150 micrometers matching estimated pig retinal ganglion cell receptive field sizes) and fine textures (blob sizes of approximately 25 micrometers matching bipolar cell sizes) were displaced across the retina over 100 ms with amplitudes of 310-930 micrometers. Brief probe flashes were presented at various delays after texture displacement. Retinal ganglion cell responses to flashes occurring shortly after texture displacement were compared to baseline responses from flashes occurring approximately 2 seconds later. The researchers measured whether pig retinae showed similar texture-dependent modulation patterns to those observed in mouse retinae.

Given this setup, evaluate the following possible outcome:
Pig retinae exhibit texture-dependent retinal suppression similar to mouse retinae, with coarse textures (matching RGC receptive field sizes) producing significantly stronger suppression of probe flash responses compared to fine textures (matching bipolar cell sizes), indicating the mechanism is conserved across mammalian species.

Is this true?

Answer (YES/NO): YES